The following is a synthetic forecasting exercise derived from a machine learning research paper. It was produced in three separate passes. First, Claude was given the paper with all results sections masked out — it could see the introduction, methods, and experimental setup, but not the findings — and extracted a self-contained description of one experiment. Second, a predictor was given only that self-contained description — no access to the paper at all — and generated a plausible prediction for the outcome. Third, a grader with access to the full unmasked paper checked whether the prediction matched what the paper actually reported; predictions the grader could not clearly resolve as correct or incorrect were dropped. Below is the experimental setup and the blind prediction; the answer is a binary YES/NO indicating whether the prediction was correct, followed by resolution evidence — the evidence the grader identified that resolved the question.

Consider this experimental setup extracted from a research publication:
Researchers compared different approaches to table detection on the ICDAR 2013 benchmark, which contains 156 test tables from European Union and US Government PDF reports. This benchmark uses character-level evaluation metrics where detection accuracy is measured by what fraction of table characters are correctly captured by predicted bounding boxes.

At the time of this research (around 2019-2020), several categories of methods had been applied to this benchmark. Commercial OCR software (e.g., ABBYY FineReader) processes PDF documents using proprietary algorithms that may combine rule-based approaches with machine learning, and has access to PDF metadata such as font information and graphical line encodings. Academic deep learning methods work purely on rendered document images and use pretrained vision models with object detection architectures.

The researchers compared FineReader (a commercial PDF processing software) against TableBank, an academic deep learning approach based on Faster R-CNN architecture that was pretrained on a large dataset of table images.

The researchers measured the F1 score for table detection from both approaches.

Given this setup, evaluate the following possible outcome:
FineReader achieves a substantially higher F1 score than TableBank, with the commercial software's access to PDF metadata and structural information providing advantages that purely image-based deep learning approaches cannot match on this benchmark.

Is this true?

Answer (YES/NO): YES